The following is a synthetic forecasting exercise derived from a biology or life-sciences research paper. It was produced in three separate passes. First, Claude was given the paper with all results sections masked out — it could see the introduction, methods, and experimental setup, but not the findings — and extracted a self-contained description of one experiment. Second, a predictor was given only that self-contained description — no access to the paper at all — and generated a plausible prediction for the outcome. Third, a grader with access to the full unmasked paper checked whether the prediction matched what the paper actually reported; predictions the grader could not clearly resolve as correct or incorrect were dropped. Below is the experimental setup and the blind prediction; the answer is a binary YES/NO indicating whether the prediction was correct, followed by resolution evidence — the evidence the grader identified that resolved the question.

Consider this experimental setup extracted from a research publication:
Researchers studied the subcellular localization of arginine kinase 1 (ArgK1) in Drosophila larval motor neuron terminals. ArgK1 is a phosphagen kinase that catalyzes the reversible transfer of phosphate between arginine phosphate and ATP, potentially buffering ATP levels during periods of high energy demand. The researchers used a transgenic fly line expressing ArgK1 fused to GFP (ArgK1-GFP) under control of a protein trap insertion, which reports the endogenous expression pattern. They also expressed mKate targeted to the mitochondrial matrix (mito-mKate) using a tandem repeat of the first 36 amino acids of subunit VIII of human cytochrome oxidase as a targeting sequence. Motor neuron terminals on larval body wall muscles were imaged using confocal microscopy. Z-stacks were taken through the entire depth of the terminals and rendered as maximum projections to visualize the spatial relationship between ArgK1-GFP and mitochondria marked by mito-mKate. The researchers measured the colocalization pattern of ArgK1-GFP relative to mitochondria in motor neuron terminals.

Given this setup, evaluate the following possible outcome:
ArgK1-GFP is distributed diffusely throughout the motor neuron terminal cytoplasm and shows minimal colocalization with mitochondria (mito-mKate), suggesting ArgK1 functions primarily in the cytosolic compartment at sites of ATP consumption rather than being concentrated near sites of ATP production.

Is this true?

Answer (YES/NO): NO